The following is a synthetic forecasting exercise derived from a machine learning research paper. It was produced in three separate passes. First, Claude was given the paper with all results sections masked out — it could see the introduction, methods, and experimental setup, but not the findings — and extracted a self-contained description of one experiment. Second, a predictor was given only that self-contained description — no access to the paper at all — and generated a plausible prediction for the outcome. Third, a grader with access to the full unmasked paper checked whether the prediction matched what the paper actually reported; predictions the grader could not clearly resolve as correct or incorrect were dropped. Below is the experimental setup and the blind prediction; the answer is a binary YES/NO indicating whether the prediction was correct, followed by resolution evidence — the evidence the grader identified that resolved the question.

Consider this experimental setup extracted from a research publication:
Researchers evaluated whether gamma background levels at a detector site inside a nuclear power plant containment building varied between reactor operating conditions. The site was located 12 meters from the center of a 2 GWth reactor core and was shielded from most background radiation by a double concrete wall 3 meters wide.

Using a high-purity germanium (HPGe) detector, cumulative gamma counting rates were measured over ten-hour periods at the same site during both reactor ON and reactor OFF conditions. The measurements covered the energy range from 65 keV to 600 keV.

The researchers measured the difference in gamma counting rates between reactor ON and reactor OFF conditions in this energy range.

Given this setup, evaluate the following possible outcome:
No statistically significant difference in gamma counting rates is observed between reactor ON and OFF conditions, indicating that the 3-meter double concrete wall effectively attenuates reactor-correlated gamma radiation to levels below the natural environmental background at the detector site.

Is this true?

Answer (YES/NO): YES